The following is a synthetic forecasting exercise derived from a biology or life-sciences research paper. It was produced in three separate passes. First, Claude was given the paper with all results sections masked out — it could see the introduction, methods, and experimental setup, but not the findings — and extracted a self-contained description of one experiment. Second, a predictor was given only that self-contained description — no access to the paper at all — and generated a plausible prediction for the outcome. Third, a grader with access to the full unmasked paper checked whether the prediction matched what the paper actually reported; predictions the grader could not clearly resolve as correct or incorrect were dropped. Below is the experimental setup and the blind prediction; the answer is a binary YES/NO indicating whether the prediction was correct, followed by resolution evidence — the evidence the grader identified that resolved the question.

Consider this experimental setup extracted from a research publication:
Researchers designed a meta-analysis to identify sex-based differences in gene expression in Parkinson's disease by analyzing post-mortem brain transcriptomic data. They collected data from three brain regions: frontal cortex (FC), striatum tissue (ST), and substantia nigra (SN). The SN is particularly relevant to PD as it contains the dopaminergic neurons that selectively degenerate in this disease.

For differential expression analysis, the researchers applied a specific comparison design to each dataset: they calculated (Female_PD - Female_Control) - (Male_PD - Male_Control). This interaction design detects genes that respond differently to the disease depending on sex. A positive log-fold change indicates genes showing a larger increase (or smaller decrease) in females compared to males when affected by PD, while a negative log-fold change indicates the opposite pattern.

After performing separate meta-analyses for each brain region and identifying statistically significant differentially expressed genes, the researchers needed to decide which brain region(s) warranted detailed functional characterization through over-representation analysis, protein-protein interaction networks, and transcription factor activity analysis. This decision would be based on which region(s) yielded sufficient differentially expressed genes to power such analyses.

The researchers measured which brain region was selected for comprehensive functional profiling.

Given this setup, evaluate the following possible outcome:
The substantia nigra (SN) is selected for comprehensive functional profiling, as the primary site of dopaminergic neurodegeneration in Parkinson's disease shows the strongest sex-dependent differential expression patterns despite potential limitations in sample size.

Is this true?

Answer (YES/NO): YES